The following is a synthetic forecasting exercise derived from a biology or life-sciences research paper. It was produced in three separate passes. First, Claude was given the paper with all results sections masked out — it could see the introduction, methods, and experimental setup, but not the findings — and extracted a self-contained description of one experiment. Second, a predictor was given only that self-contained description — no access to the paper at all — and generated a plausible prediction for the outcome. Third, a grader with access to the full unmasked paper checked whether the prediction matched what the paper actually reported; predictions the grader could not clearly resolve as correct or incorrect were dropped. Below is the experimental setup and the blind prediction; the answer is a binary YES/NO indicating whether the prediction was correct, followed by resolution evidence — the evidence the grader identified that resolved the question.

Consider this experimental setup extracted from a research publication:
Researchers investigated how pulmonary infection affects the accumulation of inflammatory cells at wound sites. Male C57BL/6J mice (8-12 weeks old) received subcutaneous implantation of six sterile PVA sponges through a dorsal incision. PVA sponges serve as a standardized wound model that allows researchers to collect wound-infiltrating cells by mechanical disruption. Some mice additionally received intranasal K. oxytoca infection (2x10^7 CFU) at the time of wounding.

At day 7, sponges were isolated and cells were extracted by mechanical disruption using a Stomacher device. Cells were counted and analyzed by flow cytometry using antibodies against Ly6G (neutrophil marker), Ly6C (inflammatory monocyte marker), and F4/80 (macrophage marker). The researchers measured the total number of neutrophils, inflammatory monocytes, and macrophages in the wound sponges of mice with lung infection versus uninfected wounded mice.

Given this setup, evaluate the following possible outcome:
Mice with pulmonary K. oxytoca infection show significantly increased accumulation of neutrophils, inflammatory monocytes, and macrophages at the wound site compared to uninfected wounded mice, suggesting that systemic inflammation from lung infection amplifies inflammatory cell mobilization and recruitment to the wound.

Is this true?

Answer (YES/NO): NO